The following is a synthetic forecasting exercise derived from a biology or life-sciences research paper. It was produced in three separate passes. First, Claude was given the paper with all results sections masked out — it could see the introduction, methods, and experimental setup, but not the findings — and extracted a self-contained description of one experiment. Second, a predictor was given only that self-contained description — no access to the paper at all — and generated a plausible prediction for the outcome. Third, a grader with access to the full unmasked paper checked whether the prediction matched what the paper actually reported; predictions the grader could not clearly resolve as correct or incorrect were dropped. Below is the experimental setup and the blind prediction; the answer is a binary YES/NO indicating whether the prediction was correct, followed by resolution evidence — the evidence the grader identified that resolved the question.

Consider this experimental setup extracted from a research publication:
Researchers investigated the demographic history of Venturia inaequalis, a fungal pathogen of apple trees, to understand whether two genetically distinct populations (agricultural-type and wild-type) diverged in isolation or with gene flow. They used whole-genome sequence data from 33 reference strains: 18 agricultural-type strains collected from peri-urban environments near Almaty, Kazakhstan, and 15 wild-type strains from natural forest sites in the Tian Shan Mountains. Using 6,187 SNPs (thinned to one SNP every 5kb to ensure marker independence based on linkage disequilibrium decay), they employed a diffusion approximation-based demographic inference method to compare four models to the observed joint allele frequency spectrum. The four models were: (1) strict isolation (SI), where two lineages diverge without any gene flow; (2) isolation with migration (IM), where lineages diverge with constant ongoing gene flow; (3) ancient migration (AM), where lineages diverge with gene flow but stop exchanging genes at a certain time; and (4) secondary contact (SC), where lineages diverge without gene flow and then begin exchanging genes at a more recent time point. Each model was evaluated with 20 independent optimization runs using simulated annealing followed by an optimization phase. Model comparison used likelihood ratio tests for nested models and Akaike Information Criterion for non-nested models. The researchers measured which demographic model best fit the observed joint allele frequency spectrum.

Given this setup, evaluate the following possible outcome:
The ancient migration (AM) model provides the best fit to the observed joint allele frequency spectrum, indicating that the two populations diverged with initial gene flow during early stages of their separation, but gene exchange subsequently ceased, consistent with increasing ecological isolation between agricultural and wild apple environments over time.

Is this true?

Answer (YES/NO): NO